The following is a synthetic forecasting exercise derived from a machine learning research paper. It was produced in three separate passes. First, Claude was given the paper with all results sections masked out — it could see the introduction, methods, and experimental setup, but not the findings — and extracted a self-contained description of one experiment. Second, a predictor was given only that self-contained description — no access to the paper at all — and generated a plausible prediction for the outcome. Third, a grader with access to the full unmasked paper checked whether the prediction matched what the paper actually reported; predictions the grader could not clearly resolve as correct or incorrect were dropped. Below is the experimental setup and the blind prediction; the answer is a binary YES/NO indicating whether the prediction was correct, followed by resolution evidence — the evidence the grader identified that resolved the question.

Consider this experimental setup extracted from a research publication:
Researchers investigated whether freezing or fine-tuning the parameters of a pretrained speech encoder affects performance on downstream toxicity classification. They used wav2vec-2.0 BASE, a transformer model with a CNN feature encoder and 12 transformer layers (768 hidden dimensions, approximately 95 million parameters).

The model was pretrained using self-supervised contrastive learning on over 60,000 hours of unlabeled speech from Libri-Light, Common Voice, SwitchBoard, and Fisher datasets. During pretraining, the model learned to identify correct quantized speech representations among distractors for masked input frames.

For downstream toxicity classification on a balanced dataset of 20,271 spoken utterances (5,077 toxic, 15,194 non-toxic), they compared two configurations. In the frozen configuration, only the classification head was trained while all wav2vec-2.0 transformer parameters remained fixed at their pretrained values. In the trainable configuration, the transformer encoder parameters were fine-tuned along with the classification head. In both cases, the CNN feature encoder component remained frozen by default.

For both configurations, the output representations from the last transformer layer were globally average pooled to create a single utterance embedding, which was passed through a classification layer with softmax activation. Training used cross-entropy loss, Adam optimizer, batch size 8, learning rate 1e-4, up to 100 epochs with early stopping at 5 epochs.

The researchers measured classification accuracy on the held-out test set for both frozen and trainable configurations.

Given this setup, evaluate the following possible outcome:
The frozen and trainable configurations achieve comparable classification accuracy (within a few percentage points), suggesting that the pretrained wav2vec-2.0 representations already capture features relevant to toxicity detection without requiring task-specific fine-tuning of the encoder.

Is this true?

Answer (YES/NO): NO